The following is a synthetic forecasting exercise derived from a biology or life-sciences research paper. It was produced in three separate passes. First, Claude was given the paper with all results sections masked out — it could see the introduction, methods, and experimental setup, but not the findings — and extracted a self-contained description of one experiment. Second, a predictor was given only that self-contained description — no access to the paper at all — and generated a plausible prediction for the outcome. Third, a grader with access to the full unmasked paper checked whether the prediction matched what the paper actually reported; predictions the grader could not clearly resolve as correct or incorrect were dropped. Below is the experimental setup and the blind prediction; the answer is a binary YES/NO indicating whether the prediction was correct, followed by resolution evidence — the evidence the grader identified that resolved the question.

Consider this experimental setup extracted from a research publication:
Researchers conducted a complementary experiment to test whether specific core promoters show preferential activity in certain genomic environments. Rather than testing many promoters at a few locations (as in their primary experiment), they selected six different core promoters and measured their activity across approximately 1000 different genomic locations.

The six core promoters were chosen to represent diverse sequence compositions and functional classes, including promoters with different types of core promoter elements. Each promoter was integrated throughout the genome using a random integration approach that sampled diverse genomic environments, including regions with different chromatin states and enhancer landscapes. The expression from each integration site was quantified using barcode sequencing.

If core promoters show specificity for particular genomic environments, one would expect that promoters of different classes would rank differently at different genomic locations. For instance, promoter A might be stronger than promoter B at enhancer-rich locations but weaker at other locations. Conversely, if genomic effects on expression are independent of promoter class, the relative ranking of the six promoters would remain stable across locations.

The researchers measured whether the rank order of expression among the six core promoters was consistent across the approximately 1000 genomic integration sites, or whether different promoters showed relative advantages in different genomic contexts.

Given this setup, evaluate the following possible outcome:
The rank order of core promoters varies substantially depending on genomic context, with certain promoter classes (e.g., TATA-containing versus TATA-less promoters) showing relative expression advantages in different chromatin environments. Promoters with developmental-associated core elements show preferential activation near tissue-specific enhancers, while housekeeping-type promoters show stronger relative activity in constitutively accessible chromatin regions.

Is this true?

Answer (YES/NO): NO